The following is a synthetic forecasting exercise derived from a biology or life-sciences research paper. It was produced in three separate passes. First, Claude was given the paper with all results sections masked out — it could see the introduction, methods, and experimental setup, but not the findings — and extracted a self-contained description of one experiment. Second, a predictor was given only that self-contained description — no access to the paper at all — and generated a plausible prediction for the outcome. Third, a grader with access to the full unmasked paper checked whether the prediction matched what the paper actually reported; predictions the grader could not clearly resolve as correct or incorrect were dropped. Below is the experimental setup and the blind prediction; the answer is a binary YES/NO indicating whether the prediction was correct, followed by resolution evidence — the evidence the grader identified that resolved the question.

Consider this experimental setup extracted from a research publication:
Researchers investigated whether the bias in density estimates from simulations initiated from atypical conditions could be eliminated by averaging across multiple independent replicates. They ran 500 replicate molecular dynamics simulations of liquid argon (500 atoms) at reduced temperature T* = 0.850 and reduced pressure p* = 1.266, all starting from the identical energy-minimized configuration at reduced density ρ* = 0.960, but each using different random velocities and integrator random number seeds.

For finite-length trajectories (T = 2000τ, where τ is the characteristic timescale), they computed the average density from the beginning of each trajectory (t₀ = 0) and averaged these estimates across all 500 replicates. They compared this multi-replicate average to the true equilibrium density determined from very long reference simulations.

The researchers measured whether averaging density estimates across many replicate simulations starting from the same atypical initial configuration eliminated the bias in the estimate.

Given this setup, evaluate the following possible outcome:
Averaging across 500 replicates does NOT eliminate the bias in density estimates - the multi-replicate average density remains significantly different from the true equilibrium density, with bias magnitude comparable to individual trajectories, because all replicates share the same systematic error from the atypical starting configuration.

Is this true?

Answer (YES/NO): YES